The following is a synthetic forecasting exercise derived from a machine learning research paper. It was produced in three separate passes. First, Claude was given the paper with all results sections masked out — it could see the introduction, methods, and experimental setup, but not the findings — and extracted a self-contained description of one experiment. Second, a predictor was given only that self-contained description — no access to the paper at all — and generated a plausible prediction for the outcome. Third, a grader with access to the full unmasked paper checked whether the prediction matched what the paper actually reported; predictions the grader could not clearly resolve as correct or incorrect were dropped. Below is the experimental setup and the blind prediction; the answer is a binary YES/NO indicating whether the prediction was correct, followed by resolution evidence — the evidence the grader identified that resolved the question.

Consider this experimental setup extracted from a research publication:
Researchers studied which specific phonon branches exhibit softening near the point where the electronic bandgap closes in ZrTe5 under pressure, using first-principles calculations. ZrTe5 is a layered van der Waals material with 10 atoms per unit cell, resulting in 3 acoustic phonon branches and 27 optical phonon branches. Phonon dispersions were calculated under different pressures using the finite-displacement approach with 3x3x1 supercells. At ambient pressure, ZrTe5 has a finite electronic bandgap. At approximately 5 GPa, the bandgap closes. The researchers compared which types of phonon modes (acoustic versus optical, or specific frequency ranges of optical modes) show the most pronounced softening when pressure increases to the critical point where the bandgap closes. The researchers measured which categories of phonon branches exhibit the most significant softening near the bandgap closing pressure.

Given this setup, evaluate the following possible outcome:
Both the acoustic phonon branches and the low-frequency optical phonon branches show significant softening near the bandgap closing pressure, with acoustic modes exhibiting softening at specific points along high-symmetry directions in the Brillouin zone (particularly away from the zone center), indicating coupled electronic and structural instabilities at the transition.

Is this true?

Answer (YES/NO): NO